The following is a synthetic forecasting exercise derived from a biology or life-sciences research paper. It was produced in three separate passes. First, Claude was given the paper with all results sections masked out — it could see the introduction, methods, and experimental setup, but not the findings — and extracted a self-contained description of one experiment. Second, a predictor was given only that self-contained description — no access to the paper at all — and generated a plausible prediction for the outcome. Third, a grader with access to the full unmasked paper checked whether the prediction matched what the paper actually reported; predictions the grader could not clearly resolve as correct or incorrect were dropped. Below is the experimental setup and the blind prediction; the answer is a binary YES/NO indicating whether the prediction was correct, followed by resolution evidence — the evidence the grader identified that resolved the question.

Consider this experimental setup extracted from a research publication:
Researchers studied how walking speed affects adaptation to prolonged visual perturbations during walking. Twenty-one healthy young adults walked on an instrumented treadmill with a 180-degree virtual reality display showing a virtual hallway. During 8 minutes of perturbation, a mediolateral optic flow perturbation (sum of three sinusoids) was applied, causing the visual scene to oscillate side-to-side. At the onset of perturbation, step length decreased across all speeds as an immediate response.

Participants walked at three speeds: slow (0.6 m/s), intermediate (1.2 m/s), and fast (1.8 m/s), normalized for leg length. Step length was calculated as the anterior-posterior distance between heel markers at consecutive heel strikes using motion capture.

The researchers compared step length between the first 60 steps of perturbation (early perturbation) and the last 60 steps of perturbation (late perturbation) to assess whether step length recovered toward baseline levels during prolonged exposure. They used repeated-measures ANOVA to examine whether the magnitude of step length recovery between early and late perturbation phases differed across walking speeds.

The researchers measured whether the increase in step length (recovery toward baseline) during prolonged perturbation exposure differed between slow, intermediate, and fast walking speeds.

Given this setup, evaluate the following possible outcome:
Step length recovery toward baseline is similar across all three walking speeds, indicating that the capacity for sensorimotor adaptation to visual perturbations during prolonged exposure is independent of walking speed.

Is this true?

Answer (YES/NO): NO